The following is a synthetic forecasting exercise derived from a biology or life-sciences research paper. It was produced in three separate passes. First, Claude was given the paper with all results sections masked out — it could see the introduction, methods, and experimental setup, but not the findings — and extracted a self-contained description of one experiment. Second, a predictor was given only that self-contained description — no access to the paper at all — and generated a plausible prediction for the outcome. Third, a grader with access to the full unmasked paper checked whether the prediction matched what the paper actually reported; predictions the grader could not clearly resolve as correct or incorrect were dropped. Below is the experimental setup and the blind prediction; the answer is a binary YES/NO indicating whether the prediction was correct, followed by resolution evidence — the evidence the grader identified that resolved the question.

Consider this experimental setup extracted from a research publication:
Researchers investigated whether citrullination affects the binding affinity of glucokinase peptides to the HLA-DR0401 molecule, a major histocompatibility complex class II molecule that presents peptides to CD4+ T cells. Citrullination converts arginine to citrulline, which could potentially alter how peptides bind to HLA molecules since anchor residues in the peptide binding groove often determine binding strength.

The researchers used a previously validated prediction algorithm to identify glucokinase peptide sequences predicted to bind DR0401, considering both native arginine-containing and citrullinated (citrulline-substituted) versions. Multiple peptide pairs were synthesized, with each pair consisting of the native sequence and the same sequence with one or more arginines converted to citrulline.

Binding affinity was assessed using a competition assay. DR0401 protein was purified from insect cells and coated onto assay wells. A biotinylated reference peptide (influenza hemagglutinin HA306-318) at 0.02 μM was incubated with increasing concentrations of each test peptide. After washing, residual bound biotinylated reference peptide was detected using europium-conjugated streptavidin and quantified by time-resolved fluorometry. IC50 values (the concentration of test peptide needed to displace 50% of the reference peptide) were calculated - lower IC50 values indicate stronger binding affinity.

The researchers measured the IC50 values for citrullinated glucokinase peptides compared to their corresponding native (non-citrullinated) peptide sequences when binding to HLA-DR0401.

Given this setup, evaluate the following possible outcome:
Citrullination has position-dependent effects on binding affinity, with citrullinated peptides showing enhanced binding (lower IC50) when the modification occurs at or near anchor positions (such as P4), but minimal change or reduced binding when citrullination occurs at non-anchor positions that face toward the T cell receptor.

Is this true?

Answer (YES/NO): NO